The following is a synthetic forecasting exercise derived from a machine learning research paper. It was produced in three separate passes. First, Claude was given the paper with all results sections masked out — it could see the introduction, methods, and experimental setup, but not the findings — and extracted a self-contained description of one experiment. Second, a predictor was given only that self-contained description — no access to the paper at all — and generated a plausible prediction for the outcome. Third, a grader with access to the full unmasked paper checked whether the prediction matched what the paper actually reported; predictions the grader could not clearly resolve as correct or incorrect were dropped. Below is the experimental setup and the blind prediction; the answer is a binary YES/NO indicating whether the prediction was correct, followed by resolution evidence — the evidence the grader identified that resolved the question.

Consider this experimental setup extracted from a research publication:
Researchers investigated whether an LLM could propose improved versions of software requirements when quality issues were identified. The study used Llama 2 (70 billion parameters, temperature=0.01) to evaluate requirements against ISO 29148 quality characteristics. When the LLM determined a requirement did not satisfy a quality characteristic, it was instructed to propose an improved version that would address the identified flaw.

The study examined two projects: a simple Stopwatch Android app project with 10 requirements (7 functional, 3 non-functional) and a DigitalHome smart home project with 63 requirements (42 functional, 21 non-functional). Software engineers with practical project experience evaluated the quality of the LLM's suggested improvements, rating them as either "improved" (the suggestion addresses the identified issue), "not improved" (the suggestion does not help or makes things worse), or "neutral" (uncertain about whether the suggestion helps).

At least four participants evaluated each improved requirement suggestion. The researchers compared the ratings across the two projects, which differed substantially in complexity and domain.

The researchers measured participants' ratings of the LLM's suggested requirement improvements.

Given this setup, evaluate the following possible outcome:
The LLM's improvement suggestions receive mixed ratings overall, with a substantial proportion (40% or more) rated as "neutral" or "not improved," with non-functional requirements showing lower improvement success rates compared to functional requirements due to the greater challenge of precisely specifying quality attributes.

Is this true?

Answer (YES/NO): NO